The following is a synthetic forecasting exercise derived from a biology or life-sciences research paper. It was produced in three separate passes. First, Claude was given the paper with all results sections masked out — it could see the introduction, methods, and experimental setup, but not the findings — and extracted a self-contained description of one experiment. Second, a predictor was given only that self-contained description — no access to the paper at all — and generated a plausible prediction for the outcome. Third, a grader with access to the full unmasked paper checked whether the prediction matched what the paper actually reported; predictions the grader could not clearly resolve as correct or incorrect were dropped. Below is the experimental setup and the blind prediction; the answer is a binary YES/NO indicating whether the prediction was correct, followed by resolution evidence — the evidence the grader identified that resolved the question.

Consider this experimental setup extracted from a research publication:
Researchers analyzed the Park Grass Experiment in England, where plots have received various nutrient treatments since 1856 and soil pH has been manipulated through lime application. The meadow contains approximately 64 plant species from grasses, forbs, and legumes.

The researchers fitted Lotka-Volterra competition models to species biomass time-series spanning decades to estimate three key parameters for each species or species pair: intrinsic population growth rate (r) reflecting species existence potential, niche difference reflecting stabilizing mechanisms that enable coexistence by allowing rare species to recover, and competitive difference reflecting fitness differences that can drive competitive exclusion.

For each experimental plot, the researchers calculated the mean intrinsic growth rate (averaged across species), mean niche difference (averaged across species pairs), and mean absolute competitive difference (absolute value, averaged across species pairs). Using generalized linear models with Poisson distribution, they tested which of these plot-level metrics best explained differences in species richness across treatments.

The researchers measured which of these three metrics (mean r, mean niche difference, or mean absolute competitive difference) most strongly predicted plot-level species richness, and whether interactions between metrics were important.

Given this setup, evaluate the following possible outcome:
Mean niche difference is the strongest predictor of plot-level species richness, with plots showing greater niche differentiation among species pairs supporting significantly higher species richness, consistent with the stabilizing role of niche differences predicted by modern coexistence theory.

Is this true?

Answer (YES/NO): NO